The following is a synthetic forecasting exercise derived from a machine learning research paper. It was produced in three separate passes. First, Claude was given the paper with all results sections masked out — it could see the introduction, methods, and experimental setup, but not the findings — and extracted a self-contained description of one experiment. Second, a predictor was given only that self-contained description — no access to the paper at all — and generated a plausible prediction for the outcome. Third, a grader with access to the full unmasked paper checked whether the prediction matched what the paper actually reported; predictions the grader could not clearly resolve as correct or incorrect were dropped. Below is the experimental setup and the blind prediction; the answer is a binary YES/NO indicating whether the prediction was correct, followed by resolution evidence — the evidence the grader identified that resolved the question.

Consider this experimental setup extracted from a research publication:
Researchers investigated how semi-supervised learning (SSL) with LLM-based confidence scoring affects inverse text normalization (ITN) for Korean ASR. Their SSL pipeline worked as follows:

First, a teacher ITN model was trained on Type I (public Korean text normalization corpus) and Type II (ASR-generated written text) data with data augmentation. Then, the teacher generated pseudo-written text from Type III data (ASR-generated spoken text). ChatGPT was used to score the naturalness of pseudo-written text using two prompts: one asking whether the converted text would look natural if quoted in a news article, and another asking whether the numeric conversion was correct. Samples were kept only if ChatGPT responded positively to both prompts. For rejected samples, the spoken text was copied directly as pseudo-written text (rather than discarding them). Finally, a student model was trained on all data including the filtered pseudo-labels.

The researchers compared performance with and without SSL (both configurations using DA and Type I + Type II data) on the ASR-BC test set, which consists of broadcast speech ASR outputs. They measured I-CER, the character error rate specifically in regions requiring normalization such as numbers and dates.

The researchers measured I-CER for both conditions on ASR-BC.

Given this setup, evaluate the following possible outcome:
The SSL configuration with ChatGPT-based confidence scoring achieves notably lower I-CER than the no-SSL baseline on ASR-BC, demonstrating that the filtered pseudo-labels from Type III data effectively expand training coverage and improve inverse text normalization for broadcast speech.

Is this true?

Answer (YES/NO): NO